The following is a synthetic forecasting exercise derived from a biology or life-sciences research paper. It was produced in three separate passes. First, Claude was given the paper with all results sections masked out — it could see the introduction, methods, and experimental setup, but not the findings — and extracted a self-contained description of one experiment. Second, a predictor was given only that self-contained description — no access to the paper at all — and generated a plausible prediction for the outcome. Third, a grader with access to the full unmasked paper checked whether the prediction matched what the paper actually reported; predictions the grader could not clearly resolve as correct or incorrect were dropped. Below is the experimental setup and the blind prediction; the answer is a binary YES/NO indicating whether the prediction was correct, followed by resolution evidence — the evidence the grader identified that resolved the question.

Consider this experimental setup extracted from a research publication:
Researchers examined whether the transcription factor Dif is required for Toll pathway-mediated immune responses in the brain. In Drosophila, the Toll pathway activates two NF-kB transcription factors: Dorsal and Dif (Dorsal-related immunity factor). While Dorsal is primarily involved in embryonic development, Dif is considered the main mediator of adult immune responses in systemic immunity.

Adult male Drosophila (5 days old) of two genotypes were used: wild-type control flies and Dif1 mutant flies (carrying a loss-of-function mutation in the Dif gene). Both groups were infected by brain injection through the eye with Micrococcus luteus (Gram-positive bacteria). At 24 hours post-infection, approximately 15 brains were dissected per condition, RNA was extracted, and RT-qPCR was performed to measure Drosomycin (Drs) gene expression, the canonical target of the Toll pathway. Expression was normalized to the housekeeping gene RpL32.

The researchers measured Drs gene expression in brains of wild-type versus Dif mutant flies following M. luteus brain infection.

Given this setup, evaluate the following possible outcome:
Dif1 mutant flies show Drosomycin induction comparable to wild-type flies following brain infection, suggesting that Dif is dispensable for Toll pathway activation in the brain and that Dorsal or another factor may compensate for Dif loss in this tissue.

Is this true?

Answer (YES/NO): NO